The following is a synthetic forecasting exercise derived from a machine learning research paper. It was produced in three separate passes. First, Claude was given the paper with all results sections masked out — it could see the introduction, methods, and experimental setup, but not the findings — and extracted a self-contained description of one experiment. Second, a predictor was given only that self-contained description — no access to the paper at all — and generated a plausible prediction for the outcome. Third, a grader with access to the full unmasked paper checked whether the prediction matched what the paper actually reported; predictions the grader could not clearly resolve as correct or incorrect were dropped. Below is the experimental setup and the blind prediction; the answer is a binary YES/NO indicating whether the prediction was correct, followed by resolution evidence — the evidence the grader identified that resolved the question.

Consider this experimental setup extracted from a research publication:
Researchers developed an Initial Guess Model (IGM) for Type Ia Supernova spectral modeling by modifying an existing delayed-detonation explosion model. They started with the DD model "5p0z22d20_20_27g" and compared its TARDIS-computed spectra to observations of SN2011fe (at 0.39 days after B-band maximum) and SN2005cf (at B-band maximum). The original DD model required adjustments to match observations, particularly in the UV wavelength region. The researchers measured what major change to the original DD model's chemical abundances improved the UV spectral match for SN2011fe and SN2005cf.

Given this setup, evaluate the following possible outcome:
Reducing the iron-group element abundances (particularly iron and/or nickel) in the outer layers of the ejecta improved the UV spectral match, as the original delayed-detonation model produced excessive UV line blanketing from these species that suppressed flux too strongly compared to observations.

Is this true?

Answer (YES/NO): NO